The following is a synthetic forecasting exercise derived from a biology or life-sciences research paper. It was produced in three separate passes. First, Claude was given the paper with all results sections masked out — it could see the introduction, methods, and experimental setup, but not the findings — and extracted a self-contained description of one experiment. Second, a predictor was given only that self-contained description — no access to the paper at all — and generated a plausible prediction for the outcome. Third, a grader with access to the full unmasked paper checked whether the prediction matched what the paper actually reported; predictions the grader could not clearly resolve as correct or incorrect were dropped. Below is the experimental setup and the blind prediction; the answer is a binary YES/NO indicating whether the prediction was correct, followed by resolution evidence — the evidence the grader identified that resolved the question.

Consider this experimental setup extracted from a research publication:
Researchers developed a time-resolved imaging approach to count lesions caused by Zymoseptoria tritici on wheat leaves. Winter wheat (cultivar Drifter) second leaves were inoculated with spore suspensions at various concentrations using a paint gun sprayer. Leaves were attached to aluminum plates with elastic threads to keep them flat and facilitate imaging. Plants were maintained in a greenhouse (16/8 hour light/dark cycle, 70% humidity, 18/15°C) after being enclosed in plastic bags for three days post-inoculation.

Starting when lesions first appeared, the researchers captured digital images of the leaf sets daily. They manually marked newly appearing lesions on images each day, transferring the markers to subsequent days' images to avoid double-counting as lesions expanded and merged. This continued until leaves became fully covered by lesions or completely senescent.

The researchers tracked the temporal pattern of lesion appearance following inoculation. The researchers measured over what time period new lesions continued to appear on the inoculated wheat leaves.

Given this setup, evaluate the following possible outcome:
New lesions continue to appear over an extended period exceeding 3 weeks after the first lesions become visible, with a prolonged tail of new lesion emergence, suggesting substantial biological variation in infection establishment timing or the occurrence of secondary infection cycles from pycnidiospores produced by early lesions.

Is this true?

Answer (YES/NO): NO